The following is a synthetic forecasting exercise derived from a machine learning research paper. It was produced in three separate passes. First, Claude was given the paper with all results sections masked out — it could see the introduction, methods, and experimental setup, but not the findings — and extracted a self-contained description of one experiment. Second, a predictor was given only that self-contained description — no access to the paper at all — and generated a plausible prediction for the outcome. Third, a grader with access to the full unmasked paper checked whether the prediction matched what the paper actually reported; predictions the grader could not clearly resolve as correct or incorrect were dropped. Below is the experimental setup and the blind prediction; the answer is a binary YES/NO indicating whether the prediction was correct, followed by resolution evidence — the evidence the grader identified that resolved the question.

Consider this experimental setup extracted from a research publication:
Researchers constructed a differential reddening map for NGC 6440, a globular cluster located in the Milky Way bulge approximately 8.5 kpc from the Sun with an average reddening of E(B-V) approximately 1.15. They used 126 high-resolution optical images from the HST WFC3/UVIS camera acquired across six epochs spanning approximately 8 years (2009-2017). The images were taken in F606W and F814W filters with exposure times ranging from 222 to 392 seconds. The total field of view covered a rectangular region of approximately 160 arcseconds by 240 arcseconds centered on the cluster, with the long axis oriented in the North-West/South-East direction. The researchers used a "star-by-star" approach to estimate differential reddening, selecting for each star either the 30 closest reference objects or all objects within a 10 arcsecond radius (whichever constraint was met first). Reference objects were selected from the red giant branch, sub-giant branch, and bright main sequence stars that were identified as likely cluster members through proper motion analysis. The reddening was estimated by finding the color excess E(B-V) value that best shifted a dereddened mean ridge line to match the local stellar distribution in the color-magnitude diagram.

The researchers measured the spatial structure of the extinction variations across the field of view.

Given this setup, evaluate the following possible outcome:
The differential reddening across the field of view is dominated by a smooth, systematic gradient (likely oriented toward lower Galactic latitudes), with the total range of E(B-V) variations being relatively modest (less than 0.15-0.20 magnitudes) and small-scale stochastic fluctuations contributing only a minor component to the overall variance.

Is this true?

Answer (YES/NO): NO